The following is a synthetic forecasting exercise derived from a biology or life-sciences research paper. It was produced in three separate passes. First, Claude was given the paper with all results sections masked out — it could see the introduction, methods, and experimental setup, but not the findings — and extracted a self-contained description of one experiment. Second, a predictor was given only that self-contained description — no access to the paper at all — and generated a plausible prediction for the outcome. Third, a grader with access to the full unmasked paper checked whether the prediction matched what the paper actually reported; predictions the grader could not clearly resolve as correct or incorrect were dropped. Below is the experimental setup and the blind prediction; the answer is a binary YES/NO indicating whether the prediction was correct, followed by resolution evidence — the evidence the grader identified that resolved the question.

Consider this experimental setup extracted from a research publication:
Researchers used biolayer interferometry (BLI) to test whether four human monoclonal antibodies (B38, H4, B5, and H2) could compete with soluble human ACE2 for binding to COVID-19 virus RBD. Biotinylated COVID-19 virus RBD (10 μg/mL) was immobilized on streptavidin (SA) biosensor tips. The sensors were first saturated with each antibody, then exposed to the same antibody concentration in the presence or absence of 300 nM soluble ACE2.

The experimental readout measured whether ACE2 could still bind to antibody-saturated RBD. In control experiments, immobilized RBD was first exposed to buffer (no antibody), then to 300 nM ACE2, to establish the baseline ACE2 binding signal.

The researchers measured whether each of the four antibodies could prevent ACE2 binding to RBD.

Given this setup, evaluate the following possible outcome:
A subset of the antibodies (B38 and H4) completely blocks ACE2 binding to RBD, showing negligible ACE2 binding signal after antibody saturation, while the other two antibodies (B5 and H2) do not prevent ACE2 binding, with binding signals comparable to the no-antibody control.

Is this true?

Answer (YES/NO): NO